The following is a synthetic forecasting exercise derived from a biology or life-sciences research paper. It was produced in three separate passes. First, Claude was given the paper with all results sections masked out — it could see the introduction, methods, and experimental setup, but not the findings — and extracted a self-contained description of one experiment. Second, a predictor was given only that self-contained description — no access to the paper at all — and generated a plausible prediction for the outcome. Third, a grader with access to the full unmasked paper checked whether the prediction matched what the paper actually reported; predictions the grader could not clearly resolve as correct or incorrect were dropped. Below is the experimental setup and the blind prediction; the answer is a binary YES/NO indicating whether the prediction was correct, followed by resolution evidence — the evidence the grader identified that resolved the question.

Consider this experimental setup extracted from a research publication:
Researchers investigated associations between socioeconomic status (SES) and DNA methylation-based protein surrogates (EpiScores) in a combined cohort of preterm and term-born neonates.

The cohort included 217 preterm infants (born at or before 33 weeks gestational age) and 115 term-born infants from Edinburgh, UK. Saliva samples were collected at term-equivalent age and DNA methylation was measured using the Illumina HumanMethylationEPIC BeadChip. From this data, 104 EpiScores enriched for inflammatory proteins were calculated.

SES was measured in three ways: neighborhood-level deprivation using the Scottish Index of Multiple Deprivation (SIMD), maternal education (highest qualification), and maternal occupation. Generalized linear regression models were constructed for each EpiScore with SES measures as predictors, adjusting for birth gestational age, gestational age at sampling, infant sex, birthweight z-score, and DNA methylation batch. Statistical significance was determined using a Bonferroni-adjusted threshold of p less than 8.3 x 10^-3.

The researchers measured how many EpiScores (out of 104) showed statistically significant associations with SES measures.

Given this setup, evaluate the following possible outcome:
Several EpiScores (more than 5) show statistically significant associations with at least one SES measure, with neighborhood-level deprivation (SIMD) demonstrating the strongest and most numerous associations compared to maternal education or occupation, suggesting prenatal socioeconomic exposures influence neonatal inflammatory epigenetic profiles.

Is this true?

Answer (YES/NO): NO